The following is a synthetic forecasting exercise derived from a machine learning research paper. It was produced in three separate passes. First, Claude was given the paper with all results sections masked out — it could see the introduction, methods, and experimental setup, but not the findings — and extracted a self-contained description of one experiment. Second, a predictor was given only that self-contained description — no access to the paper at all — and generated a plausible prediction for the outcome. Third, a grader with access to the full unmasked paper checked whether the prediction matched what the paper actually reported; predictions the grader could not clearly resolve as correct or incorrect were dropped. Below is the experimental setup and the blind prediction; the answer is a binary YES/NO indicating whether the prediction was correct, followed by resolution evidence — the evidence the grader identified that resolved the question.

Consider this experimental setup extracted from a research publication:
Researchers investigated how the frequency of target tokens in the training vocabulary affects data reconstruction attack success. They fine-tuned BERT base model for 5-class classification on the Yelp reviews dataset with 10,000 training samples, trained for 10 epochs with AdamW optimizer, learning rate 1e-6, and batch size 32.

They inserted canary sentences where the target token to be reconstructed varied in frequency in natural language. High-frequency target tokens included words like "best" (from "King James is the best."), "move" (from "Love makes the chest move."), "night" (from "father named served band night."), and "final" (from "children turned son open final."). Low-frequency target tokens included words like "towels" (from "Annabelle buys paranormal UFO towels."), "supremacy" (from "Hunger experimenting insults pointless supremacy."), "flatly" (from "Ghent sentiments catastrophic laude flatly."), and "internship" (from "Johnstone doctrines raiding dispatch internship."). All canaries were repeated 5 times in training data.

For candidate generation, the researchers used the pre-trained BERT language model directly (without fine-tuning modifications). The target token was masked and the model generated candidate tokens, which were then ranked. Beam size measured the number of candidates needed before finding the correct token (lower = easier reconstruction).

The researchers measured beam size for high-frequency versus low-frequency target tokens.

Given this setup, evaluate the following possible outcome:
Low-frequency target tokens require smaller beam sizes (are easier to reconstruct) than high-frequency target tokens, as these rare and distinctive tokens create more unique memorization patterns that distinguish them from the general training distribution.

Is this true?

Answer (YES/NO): NO